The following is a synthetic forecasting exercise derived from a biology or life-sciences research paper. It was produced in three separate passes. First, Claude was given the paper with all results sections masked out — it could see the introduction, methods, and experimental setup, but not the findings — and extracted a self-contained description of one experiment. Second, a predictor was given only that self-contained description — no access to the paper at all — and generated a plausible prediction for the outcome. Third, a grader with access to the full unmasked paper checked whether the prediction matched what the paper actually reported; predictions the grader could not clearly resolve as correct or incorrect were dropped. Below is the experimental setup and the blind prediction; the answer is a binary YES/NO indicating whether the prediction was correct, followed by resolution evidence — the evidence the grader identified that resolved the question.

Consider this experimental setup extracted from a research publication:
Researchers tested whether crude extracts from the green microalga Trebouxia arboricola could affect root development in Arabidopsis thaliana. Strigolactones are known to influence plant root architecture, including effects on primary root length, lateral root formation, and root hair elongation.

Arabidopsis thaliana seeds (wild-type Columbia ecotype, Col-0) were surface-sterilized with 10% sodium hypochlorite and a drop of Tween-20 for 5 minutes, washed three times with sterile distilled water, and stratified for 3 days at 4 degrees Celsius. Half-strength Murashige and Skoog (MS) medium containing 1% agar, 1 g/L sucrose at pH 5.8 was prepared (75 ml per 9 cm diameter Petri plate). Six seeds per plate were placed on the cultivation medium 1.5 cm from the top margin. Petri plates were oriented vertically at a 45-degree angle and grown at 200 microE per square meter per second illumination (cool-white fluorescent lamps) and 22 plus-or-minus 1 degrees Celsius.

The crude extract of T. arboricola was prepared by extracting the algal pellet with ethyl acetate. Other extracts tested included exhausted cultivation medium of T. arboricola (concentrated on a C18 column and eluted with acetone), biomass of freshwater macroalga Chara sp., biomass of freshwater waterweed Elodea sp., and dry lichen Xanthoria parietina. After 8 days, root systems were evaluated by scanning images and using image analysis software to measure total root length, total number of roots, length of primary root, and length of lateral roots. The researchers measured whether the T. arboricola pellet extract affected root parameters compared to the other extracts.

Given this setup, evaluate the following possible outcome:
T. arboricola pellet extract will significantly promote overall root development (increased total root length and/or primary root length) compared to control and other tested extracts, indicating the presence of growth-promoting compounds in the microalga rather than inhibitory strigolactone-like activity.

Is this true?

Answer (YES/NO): NO